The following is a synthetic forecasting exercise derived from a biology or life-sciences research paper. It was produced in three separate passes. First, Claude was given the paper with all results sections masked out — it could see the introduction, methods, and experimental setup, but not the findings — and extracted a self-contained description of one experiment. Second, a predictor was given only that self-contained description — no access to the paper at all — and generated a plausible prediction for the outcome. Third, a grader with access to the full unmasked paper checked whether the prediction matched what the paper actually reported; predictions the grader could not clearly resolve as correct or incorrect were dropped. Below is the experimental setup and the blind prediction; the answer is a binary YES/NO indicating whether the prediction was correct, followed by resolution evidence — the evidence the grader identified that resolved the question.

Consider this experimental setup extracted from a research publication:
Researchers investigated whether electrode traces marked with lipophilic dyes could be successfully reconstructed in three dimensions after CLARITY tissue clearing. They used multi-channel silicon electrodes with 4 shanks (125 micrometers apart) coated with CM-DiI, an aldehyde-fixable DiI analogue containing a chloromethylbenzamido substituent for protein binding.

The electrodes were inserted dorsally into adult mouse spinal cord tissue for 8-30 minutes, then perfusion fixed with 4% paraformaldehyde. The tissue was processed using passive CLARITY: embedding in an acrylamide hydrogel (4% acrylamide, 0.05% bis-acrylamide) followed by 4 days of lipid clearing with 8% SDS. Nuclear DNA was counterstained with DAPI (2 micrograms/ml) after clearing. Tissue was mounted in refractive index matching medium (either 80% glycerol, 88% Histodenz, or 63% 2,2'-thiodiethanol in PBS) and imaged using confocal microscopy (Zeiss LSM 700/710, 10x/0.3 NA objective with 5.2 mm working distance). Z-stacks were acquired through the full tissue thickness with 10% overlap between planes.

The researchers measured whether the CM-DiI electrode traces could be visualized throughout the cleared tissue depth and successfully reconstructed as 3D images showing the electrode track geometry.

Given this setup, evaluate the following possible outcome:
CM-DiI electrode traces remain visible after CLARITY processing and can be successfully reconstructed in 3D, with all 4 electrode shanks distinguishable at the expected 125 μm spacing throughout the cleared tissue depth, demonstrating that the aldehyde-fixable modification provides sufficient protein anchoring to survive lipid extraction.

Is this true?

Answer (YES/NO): NO